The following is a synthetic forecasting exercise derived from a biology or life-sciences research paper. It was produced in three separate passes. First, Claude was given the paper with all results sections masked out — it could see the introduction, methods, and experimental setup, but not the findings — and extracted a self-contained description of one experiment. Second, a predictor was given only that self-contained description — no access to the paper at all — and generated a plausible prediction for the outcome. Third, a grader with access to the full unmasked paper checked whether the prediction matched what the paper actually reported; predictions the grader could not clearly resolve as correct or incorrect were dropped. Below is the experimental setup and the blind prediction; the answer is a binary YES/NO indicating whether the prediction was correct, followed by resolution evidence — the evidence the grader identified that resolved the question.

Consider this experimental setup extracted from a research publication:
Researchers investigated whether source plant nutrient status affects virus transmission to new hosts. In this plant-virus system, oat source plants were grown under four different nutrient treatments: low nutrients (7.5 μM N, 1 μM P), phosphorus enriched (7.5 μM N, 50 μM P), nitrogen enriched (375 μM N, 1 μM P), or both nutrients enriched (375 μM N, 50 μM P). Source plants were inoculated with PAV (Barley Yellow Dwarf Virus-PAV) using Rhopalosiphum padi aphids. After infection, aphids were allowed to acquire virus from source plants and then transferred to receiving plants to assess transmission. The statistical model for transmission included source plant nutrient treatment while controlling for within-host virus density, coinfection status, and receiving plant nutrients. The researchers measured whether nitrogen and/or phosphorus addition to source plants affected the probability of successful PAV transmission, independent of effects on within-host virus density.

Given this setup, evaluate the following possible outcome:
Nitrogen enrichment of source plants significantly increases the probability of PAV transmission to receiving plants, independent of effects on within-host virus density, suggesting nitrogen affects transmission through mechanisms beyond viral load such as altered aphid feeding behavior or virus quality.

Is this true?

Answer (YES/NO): NO